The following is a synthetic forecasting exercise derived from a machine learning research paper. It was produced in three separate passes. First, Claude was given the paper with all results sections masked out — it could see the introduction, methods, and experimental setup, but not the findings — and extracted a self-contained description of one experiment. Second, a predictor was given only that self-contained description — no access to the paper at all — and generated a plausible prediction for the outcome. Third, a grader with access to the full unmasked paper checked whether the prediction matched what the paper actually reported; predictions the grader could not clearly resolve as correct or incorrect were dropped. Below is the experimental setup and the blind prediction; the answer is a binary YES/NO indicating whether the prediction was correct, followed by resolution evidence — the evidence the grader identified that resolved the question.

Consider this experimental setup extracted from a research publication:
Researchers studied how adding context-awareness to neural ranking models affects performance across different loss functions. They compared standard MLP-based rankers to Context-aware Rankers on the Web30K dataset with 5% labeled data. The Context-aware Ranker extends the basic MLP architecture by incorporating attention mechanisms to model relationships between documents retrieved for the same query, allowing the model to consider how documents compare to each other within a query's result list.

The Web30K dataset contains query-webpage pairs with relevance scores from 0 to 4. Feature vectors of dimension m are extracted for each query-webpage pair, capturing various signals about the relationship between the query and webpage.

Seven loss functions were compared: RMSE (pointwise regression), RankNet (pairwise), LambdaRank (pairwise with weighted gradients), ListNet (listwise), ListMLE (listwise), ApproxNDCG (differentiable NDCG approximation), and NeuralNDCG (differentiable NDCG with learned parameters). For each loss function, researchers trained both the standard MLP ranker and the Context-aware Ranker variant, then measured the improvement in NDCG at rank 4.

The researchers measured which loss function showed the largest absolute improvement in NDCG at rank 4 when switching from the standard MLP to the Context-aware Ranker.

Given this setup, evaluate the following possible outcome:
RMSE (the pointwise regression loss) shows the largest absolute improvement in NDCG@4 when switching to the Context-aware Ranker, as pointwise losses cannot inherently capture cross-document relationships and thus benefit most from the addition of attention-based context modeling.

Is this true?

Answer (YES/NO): NO